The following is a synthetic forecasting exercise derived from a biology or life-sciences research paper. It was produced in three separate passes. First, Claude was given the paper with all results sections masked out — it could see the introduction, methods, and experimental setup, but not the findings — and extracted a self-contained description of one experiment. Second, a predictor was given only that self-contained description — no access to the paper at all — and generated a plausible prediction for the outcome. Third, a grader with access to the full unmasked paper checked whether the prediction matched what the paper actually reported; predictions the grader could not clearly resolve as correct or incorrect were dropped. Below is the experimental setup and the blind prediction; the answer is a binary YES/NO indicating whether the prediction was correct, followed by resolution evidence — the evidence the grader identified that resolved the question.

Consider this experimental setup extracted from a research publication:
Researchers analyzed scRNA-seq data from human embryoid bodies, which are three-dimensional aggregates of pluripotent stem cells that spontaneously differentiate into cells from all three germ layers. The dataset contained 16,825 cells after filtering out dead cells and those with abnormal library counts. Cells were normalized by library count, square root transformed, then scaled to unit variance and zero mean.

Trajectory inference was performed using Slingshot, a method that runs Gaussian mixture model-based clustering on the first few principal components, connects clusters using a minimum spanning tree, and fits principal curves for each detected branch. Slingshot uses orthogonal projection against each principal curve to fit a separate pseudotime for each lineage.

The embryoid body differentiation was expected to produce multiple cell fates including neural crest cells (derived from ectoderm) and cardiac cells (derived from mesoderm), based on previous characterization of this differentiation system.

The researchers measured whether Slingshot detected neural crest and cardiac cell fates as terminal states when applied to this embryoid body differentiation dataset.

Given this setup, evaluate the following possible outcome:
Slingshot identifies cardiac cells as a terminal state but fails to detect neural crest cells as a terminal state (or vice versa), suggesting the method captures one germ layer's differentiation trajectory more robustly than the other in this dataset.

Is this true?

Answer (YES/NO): NO